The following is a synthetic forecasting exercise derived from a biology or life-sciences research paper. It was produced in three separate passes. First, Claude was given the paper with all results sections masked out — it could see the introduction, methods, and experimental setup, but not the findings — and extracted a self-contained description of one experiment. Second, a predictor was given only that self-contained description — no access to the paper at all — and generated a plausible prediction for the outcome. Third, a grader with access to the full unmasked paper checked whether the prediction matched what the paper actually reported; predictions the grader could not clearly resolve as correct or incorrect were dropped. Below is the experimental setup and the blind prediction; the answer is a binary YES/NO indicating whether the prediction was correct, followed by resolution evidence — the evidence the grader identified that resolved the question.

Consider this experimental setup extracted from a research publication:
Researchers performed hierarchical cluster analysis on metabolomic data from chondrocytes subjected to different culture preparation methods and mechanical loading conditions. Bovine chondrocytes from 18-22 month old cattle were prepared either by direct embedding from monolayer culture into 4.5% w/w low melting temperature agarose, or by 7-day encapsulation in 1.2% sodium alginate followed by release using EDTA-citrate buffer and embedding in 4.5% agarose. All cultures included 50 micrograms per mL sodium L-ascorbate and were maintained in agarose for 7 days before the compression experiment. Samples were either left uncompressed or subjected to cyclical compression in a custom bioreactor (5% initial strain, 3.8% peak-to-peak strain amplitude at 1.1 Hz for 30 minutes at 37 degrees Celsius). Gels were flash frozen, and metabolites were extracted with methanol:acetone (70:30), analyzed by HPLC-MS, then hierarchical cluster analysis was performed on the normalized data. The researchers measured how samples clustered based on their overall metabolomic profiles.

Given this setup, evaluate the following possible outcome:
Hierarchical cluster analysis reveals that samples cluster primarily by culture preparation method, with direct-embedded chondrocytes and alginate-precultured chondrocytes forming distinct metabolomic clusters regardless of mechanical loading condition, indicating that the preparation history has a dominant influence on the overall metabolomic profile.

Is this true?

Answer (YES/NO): NO